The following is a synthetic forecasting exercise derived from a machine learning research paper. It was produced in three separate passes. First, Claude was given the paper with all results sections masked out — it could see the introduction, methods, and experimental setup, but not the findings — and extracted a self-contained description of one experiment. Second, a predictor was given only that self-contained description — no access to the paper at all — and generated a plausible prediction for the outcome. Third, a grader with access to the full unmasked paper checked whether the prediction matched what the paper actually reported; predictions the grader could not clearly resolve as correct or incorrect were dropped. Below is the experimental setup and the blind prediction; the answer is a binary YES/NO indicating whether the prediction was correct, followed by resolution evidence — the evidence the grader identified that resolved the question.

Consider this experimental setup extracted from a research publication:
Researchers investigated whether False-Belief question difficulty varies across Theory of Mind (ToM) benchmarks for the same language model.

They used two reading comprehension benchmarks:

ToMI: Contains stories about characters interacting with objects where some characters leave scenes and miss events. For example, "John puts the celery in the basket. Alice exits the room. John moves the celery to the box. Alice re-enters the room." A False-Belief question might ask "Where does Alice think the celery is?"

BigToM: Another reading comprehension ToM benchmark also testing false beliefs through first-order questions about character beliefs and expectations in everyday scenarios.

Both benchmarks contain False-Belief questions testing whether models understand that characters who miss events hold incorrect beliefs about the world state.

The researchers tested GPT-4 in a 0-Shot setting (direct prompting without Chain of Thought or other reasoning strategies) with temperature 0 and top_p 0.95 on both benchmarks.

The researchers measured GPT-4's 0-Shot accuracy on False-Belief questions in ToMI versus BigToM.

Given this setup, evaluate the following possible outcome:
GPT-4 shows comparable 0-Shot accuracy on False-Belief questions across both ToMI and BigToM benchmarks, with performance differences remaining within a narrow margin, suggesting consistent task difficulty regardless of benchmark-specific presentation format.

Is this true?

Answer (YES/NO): NO